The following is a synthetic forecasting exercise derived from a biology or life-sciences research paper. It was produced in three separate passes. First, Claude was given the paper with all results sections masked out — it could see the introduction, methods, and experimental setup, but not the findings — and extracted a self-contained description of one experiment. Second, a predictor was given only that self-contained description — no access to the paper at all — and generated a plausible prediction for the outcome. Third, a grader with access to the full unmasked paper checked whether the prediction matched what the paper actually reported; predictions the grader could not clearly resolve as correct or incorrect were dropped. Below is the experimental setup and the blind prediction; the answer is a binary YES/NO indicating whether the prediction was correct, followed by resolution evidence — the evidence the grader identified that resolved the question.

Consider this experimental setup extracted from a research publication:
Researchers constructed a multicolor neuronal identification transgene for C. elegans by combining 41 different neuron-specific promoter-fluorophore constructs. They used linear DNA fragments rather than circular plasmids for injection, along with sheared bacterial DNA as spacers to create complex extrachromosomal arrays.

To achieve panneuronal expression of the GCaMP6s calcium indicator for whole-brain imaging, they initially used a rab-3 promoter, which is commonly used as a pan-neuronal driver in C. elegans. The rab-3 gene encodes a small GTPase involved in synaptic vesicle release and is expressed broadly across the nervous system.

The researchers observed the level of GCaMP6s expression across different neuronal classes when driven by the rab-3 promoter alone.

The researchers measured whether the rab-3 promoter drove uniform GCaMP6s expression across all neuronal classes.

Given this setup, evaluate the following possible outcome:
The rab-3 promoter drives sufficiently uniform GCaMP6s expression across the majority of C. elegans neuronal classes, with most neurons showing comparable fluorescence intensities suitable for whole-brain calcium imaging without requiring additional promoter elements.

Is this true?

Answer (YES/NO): NO